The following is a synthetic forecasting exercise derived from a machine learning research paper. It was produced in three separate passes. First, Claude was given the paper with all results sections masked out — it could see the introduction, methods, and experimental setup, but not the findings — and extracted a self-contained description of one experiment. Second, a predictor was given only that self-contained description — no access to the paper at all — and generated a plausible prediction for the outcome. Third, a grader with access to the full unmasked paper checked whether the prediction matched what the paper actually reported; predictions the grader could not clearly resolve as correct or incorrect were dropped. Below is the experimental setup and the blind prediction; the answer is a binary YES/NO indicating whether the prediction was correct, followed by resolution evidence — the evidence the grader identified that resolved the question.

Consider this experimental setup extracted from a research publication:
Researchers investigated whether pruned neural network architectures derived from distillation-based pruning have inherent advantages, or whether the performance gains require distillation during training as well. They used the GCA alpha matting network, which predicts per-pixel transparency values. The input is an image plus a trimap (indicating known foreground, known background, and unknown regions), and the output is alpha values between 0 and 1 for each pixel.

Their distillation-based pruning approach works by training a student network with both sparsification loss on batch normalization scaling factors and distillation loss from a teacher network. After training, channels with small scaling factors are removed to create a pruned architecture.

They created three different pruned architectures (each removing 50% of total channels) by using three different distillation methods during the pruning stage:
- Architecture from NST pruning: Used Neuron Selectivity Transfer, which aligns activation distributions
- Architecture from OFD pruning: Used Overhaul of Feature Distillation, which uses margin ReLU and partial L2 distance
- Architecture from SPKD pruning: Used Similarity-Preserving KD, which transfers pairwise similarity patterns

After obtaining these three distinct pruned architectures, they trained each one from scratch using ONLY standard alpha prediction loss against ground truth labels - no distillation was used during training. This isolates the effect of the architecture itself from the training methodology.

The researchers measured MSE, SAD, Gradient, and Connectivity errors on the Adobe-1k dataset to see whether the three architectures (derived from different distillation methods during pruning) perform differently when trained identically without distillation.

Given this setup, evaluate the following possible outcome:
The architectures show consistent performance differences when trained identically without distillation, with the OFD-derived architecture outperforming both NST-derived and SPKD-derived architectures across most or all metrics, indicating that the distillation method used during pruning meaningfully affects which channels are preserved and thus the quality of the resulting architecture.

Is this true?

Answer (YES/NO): NO